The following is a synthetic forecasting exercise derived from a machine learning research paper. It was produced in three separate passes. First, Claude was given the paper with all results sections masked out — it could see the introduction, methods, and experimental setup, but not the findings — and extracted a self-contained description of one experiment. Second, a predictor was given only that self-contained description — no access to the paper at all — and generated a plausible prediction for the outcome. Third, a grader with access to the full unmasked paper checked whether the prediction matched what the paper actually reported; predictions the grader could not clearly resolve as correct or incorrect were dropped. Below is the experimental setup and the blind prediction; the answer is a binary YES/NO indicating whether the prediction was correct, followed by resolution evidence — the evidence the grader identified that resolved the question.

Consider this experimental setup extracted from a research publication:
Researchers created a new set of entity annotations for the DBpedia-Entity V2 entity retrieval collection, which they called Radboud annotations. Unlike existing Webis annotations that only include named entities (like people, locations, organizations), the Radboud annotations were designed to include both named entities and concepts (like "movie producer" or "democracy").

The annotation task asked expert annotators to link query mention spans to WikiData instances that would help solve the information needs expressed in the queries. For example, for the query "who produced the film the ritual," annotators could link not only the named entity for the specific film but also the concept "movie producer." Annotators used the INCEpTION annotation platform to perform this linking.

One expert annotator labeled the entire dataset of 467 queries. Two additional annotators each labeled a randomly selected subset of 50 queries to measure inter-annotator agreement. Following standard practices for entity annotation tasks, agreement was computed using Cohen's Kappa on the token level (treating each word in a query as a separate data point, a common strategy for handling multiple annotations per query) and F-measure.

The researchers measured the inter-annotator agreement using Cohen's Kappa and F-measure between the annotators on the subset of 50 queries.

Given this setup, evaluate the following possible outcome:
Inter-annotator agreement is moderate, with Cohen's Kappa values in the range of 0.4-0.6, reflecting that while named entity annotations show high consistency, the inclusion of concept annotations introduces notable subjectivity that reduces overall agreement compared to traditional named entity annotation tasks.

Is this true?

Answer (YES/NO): YES